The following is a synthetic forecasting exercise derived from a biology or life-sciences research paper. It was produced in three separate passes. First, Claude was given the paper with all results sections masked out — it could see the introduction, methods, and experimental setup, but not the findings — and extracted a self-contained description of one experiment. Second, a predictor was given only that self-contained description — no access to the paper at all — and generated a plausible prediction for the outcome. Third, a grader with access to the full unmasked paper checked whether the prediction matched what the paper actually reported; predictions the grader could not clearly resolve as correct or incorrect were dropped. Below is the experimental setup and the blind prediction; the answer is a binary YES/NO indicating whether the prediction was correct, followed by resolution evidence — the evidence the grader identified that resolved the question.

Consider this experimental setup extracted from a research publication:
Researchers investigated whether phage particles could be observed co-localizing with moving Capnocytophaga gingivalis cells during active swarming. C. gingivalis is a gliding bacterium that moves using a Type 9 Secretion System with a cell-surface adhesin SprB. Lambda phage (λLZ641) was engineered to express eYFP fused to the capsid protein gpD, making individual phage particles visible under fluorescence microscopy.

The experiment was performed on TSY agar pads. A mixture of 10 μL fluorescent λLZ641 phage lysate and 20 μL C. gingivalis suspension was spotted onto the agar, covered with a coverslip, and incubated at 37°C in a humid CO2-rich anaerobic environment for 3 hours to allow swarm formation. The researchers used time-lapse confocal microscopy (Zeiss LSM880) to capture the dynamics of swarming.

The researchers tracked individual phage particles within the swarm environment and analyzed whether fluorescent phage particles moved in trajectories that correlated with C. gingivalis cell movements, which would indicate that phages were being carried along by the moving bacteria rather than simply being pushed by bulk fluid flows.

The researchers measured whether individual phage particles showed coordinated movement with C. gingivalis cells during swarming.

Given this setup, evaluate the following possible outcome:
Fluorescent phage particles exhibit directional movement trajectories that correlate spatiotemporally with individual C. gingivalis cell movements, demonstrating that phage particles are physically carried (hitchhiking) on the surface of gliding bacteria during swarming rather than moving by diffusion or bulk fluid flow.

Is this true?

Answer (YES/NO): NO